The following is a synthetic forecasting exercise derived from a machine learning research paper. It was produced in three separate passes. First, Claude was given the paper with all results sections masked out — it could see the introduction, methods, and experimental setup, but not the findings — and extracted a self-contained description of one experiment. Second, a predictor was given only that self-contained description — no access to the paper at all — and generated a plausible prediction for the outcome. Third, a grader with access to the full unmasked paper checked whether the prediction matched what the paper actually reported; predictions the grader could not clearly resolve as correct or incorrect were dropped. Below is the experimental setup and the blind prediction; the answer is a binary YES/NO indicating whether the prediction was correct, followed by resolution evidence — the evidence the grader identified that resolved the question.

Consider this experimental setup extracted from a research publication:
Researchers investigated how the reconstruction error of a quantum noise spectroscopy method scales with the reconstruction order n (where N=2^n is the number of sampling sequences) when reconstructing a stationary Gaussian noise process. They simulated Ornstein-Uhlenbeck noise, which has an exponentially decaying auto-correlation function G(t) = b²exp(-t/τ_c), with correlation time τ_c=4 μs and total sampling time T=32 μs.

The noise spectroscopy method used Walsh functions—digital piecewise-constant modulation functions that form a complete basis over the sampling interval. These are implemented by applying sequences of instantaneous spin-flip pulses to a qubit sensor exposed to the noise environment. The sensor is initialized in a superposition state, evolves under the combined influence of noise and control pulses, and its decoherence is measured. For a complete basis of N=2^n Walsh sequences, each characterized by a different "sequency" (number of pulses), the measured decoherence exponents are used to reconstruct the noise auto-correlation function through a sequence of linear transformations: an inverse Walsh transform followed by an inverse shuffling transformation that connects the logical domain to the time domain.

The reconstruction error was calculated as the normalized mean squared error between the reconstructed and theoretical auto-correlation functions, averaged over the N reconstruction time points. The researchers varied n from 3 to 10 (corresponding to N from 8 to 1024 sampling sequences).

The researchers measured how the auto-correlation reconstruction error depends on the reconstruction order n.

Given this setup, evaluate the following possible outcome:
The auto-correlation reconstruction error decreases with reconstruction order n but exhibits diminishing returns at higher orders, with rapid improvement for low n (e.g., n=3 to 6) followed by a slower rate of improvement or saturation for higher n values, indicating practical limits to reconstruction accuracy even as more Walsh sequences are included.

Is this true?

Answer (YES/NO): NO